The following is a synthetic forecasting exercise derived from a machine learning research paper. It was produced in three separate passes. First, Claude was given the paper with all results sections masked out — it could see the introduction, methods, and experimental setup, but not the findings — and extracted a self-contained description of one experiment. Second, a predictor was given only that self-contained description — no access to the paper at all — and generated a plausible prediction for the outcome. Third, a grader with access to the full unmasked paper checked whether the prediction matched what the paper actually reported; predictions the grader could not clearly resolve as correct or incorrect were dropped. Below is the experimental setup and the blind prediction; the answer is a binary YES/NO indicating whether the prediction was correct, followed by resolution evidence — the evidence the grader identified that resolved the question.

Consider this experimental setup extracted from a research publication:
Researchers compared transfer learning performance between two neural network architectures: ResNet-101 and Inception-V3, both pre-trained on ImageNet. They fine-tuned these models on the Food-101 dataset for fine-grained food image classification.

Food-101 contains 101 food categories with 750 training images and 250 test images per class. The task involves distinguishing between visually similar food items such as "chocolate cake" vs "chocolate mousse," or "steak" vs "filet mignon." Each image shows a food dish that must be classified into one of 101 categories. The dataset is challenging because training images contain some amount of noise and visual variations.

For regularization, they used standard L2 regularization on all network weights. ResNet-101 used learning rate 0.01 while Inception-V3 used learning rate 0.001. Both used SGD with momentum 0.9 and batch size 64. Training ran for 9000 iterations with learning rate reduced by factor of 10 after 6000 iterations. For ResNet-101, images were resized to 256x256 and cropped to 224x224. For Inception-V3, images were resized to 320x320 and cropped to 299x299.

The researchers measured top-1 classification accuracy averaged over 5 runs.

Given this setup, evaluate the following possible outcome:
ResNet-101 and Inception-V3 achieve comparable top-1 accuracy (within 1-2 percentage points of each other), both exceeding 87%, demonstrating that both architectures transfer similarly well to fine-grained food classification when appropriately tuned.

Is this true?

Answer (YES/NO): NO